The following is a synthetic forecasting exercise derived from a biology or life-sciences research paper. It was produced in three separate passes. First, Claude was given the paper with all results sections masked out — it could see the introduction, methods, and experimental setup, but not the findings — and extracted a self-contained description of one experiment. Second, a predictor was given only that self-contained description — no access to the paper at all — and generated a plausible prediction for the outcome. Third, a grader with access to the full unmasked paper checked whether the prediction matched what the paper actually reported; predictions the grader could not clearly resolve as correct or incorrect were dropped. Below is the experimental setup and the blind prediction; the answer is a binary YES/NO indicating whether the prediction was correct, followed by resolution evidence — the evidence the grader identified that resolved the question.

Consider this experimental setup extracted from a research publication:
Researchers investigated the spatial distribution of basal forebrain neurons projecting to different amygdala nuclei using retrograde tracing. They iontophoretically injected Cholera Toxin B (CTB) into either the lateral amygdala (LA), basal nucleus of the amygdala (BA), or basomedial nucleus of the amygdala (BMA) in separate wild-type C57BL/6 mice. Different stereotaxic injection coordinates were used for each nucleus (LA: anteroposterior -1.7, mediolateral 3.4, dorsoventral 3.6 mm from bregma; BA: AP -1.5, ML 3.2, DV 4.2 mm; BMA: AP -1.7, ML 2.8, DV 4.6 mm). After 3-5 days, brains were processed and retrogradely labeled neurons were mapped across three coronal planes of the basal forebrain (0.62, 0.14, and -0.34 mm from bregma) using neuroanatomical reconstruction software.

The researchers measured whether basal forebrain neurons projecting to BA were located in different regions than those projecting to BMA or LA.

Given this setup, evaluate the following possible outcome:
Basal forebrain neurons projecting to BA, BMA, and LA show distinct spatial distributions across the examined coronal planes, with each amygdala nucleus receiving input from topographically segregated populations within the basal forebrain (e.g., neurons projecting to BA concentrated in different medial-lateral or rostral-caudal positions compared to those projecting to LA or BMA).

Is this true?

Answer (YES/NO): YES